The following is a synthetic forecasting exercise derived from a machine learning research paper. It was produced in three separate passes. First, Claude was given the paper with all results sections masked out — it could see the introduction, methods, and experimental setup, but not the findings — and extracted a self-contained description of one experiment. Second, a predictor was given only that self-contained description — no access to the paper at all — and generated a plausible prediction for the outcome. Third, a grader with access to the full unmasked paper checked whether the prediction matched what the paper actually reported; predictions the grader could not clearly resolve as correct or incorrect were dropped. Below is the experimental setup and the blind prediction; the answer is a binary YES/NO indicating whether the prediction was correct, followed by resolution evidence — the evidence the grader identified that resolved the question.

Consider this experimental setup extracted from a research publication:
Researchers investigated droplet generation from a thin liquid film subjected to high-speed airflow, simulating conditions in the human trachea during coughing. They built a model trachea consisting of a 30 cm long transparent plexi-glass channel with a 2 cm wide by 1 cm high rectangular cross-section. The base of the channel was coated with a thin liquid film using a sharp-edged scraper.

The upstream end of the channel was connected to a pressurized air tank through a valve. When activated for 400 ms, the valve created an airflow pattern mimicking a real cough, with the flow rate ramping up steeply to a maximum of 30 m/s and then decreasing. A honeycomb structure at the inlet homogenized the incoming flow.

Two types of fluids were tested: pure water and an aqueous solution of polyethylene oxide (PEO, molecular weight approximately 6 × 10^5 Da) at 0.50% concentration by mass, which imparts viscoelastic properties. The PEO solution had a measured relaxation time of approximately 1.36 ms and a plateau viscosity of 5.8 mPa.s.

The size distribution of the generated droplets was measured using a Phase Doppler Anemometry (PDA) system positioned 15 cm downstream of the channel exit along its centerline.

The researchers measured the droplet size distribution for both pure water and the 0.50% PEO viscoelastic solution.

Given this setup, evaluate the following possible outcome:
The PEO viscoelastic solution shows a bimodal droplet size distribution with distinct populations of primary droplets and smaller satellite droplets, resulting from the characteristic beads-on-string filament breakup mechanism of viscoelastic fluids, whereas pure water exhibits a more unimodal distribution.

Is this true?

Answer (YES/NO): NO